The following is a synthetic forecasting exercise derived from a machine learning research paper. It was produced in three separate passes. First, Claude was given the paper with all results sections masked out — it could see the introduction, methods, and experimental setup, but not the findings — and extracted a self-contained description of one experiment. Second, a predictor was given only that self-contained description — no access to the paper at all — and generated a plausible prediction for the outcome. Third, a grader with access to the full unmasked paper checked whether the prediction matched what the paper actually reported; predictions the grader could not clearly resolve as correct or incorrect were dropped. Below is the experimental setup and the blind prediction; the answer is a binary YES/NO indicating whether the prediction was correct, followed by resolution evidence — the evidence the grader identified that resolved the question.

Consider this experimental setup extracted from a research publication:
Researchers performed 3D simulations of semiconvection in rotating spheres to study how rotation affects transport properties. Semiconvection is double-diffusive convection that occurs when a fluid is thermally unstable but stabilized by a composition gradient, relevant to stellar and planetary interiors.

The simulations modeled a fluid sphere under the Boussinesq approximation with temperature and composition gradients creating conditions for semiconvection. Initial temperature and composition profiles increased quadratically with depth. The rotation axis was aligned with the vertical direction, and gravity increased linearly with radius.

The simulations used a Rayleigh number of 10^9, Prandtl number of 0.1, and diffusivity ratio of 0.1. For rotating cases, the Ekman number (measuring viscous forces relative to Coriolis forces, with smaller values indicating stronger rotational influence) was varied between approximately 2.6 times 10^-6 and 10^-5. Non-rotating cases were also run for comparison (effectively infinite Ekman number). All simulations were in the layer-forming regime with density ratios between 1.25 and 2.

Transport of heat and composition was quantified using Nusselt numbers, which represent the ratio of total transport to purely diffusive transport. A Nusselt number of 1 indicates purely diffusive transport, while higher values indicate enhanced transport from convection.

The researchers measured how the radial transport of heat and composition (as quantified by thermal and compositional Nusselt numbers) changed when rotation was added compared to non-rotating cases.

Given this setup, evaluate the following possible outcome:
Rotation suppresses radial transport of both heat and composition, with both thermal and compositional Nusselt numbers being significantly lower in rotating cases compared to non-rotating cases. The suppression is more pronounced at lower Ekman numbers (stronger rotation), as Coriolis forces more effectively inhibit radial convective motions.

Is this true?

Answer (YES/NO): YES